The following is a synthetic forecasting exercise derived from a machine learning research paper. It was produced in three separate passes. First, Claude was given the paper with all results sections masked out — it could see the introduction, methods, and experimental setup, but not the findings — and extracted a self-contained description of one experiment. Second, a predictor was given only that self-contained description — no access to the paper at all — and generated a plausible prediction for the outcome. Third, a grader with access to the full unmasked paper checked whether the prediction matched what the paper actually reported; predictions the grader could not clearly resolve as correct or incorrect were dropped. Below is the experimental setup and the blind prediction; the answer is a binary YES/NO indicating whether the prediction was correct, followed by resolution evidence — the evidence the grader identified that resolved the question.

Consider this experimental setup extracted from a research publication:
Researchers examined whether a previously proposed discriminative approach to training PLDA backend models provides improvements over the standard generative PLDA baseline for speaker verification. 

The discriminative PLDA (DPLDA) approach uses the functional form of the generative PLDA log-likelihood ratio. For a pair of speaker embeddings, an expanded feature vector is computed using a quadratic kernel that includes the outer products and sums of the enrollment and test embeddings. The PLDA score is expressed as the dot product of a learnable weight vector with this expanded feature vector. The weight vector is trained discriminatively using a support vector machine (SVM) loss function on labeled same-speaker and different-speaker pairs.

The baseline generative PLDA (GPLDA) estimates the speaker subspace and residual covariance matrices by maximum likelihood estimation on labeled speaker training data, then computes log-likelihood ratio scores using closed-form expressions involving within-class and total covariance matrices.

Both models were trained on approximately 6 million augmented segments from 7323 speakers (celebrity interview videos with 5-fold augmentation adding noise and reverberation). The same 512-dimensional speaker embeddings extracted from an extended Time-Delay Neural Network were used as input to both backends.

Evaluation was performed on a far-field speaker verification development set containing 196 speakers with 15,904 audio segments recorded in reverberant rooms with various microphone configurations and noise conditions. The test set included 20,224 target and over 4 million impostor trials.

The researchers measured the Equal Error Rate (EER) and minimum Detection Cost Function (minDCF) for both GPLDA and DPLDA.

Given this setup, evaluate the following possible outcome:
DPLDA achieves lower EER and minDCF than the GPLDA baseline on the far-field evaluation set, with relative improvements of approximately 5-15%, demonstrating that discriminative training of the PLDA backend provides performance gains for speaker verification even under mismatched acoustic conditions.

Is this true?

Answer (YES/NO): NO